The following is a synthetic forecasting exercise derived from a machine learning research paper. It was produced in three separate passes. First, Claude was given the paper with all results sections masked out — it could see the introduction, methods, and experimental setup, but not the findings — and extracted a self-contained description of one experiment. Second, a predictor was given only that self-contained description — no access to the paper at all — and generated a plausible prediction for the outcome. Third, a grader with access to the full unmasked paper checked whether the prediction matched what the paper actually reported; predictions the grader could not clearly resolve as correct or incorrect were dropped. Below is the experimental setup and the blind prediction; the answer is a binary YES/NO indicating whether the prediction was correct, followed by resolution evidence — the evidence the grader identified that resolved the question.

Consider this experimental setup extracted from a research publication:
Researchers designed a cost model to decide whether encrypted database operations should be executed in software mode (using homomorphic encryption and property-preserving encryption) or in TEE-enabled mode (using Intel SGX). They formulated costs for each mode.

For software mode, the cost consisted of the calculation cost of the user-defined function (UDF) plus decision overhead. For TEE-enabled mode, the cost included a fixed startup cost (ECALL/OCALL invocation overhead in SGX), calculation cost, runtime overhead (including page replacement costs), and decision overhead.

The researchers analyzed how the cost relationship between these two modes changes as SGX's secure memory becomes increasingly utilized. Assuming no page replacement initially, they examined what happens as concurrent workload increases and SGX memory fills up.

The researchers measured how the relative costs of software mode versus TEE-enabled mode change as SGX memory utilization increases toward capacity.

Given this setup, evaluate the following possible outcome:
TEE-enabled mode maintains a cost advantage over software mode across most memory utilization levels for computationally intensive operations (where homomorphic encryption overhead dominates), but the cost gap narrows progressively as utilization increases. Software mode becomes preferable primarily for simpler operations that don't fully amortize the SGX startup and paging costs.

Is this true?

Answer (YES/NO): NO